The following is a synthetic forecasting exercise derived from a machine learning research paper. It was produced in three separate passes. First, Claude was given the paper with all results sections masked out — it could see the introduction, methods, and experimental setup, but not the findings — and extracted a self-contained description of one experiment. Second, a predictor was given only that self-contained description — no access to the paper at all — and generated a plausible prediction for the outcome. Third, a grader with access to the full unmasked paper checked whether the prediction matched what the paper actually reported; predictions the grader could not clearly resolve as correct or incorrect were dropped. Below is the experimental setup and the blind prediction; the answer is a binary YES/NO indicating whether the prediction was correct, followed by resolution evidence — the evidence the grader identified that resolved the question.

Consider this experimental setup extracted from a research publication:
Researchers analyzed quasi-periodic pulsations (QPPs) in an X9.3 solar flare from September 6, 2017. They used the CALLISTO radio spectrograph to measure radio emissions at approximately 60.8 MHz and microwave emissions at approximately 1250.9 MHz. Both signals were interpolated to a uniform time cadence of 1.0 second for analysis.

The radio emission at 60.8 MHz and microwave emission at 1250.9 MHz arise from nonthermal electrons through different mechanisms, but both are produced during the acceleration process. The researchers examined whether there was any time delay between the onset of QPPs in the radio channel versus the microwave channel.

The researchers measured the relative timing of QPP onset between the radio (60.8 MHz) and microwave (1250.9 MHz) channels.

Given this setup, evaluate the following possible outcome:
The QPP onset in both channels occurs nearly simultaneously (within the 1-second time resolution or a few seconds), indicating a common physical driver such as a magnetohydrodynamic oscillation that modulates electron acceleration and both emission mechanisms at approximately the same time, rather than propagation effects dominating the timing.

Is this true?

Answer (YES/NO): YES